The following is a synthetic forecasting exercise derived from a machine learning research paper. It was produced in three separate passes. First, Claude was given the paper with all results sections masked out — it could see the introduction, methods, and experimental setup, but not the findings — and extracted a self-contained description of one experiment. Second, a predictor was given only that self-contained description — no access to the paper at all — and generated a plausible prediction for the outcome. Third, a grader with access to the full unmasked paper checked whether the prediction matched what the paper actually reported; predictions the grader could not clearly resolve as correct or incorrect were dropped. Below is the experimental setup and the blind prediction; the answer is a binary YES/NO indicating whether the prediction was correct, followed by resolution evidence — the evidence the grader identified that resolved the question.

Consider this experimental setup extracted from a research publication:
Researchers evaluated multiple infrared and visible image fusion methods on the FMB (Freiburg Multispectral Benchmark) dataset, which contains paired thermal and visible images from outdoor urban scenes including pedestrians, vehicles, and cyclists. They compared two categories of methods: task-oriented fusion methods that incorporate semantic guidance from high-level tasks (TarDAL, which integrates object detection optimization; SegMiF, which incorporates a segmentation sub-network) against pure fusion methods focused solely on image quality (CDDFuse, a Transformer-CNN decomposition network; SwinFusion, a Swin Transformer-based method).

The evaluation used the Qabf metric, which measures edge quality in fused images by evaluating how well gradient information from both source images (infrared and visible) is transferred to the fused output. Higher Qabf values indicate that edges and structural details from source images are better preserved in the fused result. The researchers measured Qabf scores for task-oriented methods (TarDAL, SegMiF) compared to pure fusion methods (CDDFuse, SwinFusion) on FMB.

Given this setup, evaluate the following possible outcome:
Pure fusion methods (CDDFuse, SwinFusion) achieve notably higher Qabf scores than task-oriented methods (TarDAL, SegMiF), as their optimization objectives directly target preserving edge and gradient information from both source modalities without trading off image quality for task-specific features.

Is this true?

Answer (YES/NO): NO